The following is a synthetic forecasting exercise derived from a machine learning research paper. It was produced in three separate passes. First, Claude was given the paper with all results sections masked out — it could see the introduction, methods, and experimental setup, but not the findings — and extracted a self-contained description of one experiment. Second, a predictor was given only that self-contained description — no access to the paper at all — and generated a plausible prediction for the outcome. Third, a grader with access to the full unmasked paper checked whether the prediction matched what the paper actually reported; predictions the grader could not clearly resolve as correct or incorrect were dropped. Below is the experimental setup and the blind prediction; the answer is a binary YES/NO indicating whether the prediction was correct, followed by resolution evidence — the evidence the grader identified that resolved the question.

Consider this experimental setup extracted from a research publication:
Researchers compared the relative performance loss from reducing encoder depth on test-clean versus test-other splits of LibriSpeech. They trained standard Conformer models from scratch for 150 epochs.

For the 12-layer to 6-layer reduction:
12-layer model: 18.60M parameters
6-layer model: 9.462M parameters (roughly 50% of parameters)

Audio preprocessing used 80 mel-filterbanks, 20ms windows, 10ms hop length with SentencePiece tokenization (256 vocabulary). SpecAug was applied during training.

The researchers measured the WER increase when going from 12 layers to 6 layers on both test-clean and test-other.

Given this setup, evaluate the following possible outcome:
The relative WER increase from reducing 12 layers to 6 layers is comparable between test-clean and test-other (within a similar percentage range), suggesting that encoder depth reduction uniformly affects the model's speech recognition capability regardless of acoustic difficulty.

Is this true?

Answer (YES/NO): YES